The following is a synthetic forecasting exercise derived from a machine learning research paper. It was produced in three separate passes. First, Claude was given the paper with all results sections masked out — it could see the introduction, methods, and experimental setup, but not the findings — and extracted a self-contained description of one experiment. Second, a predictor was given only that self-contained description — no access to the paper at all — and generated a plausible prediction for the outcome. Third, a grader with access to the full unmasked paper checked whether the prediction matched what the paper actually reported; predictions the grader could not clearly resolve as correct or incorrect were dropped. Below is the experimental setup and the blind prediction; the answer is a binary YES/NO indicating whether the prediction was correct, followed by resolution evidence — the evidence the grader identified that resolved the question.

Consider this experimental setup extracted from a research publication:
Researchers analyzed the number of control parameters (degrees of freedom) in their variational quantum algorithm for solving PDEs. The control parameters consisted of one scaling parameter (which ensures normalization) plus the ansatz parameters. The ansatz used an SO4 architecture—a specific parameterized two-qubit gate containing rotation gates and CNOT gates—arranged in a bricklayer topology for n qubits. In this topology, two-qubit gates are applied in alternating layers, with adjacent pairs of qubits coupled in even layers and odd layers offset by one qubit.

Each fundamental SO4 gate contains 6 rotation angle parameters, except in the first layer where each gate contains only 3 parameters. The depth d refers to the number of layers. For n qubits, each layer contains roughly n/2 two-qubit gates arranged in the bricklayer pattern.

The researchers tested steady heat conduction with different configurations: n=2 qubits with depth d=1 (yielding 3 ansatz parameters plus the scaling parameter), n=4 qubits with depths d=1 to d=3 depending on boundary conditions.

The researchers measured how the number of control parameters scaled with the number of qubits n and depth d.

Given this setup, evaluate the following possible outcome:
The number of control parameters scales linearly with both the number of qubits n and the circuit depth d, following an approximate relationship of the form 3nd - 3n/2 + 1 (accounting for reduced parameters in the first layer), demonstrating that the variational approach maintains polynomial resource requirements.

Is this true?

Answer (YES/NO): NO